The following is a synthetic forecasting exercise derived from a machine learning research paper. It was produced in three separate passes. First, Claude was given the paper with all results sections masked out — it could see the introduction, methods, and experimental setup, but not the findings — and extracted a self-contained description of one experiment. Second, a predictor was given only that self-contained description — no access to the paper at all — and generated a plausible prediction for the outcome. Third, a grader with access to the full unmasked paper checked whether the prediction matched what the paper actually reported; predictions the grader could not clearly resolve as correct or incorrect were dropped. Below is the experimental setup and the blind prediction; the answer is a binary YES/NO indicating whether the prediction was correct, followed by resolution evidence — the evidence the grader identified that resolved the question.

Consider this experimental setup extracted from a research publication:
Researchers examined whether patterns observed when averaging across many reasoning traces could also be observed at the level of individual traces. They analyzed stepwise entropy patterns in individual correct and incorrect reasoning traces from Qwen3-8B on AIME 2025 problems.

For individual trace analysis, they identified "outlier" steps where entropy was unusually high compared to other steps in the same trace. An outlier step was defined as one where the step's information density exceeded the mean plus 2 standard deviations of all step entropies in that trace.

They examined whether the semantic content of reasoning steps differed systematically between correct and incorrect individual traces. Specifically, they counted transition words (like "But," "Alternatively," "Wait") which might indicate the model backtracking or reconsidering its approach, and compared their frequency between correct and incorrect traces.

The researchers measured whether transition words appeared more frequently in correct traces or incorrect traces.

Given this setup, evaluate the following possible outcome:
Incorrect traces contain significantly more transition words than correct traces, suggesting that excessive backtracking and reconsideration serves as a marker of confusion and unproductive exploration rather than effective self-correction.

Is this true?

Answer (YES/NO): NO